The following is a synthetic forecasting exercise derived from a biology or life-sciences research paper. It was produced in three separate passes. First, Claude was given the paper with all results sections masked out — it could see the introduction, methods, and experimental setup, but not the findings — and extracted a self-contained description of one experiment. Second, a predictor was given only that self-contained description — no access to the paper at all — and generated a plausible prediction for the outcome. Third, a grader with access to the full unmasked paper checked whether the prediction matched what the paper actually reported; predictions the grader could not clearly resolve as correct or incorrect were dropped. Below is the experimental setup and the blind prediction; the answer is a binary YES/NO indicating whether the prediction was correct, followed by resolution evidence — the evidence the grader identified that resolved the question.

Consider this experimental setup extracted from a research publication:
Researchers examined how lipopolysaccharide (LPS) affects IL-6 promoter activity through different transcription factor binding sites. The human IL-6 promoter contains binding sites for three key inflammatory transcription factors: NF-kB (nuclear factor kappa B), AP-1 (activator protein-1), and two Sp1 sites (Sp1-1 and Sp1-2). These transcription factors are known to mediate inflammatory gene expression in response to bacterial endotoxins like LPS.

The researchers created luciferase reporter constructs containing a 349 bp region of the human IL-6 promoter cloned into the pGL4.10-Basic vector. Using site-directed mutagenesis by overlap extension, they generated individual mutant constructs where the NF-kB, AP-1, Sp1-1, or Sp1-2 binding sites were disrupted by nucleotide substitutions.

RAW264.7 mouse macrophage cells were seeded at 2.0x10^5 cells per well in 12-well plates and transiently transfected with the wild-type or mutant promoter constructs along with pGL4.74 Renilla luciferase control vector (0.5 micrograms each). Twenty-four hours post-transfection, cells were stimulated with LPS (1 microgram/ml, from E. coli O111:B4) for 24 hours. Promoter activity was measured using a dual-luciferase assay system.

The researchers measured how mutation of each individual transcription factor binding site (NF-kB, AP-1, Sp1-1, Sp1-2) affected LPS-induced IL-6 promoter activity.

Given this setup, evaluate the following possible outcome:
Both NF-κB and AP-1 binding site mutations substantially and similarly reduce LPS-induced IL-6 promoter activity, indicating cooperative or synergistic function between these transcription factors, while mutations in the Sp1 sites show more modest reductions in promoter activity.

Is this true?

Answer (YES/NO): NO